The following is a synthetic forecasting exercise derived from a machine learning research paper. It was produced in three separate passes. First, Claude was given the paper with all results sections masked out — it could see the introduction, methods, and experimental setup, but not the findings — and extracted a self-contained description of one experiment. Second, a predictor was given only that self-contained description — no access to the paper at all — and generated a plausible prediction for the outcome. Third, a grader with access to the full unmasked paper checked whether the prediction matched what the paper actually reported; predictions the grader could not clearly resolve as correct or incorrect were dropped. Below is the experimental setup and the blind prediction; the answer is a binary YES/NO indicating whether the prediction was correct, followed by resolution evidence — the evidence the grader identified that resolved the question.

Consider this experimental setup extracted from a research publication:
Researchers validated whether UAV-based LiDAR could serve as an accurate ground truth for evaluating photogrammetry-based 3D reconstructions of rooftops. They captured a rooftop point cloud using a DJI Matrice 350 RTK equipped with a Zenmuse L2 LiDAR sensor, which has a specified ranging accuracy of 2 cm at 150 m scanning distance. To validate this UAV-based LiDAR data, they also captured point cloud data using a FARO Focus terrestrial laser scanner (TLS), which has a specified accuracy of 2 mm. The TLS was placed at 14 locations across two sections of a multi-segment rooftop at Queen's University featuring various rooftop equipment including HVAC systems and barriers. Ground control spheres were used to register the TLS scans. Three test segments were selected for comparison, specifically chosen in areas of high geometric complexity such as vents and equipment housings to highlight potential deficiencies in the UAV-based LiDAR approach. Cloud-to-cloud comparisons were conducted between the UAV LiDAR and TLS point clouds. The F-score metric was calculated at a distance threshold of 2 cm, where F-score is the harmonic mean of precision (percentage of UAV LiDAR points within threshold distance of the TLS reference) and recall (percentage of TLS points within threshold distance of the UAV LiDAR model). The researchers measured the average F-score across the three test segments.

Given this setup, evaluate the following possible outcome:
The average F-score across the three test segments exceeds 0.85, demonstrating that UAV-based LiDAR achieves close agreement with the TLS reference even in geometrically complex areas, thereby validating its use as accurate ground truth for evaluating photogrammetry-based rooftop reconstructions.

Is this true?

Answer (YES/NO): NO